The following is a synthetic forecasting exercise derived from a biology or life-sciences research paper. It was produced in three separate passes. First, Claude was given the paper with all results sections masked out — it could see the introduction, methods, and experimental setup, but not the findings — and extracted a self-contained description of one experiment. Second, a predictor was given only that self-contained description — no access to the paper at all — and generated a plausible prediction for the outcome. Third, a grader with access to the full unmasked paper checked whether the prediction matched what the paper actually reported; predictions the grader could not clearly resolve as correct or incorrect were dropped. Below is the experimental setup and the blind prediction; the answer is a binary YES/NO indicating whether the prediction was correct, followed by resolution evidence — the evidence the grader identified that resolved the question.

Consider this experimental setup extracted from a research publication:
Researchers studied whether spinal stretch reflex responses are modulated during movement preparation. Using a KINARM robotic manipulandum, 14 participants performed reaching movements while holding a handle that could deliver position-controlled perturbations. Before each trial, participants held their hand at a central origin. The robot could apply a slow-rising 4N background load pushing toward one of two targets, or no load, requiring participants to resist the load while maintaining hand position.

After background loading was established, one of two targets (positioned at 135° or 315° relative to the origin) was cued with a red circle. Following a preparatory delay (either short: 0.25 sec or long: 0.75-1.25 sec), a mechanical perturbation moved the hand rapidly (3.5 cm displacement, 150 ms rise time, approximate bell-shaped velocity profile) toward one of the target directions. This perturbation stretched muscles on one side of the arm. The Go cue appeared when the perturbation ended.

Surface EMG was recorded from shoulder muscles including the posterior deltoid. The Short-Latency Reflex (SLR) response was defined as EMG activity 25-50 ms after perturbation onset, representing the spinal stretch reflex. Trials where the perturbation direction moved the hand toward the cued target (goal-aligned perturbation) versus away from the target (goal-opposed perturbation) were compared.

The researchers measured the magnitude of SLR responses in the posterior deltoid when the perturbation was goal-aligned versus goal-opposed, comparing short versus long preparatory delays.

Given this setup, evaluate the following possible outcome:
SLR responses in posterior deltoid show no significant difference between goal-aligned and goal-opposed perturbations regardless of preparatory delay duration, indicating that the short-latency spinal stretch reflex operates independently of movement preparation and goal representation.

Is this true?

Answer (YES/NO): NO